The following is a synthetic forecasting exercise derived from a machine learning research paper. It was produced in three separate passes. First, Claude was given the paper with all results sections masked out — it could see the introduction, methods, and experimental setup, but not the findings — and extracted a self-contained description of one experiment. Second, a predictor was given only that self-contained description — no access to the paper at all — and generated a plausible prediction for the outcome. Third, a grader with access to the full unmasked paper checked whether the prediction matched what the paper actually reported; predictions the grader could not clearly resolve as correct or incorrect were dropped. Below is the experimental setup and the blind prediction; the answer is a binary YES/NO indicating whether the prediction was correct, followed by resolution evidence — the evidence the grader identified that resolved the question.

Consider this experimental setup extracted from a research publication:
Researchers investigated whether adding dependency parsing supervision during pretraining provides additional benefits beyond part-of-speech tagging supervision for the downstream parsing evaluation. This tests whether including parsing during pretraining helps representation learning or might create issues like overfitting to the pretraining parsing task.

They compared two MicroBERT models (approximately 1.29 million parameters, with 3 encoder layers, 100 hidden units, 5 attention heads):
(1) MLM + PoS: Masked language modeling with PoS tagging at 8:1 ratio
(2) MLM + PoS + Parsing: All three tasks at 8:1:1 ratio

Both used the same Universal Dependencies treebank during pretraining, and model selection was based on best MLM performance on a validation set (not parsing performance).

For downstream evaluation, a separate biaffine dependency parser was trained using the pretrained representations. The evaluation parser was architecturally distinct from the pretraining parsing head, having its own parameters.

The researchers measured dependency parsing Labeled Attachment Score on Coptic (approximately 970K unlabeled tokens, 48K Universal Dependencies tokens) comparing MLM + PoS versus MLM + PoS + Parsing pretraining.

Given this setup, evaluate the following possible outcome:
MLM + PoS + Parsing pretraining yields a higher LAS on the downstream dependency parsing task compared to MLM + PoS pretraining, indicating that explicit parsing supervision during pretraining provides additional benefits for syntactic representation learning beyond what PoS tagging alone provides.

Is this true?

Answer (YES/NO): NO